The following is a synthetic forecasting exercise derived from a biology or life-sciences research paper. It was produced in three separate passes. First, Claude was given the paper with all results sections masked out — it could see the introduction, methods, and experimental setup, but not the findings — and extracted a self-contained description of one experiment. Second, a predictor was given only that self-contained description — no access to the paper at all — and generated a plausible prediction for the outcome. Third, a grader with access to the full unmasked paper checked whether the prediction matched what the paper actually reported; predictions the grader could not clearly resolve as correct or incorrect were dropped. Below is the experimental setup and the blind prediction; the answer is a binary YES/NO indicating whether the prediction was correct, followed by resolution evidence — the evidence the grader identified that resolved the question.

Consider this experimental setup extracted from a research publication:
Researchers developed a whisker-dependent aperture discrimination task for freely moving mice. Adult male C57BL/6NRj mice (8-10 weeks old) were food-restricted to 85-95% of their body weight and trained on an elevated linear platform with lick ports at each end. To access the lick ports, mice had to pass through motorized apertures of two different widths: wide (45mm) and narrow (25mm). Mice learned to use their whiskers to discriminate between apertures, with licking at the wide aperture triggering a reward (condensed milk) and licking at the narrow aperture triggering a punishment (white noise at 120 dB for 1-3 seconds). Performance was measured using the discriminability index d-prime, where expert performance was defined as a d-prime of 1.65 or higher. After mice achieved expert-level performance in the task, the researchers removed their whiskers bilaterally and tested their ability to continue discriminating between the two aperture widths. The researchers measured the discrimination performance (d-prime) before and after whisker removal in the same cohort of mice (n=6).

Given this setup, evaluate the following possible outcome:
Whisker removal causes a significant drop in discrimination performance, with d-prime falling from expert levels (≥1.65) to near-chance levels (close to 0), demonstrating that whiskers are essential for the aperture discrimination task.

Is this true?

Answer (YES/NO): YES